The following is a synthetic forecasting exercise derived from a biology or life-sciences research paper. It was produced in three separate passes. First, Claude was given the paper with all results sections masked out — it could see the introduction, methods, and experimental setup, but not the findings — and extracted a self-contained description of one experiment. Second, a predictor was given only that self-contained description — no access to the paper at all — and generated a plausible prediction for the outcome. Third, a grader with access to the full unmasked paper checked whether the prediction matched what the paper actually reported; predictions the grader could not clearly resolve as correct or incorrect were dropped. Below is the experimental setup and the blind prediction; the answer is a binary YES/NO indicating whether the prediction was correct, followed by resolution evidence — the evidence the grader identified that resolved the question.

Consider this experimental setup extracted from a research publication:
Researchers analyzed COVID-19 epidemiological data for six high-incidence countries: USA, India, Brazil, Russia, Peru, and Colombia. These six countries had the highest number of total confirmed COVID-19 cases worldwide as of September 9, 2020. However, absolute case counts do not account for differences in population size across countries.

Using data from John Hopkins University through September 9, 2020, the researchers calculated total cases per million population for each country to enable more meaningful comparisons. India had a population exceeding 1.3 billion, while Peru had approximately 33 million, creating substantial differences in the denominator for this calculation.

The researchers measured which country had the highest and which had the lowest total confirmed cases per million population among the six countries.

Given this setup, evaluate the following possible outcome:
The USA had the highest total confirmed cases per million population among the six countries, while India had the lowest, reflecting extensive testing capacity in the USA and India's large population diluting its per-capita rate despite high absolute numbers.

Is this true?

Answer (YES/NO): NO